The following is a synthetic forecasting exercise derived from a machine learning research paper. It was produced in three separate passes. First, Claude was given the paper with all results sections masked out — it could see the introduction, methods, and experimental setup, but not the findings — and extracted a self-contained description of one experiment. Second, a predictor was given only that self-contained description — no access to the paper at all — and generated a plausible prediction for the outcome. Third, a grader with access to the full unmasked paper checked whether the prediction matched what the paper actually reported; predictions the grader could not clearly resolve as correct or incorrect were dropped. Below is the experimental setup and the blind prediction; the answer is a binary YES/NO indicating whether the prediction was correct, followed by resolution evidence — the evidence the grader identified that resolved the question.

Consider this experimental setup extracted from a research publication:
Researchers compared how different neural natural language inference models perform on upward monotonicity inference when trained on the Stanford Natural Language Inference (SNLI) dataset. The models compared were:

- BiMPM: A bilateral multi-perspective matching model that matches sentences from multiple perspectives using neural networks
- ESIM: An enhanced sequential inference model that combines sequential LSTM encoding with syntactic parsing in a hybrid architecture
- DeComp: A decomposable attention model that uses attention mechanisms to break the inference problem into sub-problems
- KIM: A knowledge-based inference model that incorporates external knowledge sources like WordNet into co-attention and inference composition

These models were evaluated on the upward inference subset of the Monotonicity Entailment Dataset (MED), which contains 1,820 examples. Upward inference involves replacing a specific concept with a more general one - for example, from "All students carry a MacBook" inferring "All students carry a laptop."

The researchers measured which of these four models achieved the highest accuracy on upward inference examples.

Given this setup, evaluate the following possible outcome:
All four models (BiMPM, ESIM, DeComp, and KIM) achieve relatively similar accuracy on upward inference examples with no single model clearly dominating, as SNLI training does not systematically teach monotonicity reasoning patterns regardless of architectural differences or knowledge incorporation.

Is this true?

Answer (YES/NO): NO